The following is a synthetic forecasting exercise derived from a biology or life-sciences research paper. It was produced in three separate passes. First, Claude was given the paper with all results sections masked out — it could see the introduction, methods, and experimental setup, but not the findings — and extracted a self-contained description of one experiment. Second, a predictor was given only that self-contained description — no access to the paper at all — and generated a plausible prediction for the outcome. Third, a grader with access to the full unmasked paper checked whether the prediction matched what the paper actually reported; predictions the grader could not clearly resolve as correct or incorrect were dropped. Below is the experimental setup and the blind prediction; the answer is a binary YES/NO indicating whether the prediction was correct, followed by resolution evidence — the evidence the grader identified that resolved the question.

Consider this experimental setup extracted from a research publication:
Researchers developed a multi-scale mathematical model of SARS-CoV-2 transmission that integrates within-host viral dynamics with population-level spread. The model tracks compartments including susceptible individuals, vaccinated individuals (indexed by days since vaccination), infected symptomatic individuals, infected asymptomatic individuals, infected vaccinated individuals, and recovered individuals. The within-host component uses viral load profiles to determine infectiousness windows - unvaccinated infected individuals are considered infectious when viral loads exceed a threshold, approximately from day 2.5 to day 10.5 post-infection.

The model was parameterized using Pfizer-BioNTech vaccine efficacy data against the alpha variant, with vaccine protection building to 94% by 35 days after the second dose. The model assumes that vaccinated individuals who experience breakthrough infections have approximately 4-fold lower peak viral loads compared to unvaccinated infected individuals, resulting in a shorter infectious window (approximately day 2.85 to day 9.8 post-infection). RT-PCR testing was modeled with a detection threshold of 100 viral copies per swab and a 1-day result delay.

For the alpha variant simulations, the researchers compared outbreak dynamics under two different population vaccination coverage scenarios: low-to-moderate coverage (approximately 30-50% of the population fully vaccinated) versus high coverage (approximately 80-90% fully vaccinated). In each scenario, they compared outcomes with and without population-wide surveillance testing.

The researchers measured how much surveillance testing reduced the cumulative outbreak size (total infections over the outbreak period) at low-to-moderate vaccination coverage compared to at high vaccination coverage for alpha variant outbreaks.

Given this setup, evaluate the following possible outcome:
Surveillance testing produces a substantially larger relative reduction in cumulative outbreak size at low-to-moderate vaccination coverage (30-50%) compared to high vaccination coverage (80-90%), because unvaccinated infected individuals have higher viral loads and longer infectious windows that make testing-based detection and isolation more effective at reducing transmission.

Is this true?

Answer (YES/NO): YES